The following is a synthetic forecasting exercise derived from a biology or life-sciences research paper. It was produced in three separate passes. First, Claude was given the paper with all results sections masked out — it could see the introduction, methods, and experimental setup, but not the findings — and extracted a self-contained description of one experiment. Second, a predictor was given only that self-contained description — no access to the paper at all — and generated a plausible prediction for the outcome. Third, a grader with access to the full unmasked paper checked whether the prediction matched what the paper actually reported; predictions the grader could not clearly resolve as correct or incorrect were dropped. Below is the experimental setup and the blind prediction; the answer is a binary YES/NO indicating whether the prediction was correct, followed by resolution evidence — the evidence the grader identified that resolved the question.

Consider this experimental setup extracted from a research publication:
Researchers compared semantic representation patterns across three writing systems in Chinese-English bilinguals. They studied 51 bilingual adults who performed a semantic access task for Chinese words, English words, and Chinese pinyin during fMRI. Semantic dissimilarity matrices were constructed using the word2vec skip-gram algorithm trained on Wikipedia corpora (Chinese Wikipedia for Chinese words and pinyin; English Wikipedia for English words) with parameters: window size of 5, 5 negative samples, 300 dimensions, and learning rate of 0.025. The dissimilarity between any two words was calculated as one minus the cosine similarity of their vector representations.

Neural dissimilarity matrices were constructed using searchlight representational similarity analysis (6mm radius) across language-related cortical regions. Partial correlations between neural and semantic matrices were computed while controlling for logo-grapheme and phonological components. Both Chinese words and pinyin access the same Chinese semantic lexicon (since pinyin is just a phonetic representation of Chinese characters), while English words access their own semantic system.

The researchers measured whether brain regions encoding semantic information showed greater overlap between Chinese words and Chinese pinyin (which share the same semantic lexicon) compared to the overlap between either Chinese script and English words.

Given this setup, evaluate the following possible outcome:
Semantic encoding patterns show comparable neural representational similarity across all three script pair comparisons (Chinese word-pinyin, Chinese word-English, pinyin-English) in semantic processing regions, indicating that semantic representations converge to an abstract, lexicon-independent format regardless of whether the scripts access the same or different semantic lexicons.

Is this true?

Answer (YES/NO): NO